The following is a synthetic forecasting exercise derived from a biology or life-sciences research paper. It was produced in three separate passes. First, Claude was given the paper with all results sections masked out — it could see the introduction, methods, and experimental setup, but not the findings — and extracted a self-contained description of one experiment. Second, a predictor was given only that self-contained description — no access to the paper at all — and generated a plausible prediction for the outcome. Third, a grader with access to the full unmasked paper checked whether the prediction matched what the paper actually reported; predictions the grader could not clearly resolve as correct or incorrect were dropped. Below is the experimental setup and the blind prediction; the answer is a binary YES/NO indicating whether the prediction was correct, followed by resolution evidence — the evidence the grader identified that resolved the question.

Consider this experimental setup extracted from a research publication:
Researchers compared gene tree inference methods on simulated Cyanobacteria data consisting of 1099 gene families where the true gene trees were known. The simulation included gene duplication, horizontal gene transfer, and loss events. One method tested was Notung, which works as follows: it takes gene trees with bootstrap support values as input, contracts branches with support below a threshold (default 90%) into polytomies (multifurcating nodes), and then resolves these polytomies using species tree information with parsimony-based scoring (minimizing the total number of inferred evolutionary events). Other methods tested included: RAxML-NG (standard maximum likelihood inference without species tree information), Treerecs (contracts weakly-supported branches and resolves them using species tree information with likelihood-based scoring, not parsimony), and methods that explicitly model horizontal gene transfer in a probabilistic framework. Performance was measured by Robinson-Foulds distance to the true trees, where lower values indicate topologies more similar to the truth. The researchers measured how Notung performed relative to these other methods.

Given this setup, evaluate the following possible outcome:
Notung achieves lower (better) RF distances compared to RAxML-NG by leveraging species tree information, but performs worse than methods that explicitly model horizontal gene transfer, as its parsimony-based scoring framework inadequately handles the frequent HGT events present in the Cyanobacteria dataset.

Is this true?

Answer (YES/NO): NO